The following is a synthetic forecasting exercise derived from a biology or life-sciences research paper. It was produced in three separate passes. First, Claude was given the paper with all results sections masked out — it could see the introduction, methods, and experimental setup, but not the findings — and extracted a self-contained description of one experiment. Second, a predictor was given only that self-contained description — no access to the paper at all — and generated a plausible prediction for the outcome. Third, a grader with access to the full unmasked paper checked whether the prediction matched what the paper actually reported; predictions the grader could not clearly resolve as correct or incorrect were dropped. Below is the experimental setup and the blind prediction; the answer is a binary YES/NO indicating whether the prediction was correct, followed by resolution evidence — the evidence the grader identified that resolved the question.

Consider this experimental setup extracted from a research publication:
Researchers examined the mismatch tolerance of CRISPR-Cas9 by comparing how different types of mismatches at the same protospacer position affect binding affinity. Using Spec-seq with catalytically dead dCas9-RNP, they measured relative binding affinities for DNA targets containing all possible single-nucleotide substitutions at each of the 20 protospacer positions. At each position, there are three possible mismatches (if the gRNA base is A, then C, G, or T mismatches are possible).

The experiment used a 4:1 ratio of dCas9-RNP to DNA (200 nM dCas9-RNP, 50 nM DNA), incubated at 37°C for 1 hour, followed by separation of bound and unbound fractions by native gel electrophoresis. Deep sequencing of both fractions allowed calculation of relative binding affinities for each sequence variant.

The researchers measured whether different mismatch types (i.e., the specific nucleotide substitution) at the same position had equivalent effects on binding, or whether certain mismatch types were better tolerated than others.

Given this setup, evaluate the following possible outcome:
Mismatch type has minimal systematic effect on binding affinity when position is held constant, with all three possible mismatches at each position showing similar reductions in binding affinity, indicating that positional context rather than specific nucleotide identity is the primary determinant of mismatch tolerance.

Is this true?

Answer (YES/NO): NO